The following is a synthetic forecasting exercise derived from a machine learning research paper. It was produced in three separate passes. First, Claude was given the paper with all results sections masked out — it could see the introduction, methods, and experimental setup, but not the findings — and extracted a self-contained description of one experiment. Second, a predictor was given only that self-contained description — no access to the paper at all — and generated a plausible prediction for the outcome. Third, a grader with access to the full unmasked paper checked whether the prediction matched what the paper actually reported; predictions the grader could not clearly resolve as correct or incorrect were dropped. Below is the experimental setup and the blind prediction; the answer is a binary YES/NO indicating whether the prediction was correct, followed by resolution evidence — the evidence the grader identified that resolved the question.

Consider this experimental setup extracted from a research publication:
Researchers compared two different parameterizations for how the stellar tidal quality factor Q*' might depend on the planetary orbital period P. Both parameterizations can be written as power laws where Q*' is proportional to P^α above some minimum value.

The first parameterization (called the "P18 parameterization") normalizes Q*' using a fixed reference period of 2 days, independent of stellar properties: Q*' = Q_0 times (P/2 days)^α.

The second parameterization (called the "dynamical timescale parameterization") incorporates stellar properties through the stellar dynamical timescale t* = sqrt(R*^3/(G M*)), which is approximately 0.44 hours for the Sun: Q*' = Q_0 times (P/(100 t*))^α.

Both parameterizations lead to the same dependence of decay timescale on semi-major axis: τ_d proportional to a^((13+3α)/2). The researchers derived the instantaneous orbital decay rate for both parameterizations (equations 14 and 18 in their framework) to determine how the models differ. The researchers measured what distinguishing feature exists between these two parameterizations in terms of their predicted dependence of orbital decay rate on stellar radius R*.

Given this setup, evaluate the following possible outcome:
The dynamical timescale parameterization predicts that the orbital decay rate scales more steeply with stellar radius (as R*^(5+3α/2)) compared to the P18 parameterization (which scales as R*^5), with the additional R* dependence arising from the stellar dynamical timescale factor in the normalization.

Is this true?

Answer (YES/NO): NO